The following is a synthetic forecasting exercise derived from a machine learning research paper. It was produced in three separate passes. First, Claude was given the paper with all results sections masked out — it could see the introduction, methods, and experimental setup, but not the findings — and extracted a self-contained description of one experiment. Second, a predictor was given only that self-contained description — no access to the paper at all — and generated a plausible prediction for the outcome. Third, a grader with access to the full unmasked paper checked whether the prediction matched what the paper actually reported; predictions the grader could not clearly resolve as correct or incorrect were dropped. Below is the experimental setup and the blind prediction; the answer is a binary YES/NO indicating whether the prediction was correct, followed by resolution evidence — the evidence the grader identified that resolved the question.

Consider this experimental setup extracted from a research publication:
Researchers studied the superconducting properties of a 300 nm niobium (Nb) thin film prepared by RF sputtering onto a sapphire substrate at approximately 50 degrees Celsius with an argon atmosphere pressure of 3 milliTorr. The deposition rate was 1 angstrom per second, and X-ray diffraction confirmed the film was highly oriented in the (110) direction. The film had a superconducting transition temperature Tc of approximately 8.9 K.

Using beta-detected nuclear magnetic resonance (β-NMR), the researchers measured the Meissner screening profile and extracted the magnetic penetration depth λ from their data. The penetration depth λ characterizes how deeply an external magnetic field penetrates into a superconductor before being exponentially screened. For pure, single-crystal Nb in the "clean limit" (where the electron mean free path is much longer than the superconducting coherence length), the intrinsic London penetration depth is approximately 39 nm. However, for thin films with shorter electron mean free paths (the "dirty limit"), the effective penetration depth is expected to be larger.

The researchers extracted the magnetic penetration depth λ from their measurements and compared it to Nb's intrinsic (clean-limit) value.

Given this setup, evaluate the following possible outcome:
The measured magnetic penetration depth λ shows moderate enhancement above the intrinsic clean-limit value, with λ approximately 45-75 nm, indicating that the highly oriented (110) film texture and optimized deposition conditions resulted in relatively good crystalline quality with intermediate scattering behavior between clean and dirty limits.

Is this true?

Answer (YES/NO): NO